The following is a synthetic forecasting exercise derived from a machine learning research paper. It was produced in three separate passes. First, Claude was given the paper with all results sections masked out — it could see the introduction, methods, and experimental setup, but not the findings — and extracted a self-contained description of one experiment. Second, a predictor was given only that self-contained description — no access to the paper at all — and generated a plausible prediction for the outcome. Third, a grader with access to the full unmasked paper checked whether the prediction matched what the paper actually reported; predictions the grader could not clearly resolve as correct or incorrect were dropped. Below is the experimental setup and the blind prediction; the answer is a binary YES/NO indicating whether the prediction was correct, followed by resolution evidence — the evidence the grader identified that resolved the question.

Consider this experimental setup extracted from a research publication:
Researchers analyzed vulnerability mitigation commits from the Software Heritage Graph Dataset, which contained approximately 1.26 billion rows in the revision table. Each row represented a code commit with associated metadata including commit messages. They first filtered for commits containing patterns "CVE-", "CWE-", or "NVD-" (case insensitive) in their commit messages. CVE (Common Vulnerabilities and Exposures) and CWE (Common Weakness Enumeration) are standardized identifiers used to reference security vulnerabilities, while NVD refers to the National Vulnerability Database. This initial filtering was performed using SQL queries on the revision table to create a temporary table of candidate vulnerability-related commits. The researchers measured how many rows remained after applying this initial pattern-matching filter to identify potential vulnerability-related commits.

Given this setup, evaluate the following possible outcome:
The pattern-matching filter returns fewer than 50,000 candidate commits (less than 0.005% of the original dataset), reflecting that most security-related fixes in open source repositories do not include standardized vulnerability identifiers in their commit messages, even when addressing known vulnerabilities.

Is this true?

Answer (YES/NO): NO